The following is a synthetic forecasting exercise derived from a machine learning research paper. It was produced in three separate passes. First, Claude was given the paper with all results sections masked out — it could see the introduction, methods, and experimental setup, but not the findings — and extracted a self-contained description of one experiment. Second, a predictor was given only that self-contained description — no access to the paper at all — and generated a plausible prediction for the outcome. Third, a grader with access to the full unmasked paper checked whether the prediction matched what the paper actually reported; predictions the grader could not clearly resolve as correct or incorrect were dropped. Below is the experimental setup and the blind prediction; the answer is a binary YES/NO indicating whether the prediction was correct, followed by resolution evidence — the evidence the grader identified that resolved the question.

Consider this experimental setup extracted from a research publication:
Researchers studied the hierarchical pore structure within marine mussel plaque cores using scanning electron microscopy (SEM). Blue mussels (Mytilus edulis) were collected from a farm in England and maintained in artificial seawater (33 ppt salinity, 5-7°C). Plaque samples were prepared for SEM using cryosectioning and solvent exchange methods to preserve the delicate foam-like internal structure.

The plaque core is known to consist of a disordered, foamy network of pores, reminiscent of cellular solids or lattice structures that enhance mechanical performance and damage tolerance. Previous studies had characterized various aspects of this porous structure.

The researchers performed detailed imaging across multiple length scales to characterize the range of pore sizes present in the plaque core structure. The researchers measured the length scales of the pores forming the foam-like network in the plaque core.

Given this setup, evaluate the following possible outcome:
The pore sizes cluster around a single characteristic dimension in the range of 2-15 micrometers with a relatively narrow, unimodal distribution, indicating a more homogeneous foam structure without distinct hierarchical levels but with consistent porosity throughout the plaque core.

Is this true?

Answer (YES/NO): NO